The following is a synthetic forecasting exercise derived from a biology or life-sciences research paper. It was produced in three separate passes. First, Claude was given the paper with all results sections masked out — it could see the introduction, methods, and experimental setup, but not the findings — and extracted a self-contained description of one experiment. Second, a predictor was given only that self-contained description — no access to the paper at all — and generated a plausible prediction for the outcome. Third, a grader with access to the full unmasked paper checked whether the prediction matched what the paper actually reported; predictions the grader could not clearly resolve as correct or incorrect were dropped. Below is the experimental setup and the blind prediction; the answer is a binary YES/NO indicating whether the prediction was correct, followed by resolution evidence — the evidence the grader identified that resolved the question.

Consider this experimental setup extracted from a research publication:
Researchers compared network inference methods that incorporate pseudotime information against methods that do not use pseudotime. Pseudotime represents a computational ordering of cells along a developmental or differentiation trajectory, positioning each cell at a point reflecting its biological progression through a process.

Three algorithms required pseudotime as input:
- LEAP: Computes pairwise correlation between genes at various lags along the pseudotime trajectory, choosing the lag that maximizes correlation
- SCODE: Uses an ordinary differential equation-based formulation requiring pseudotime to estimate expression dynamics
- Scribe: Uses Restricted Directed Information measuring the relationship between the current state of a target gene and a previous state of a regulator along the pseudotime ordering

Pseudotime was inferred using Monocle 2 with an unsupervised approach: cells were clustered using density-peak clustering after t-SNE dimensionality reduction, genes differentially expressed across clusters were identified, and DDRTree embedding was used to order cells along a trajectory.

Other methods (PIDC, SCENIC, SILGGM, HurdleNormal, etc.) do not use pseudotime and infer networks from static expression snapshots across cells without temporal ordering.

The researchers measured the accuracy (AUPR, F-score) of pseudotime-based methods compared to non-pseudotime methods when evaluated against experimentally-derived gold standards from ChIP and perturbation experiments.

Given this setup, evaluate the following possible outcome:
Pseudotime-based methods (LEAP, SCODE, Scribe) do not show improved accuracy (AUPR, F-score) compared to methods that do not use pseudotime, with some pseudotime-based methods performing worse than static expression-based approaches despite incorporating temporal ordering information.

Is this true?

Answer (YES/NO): YES